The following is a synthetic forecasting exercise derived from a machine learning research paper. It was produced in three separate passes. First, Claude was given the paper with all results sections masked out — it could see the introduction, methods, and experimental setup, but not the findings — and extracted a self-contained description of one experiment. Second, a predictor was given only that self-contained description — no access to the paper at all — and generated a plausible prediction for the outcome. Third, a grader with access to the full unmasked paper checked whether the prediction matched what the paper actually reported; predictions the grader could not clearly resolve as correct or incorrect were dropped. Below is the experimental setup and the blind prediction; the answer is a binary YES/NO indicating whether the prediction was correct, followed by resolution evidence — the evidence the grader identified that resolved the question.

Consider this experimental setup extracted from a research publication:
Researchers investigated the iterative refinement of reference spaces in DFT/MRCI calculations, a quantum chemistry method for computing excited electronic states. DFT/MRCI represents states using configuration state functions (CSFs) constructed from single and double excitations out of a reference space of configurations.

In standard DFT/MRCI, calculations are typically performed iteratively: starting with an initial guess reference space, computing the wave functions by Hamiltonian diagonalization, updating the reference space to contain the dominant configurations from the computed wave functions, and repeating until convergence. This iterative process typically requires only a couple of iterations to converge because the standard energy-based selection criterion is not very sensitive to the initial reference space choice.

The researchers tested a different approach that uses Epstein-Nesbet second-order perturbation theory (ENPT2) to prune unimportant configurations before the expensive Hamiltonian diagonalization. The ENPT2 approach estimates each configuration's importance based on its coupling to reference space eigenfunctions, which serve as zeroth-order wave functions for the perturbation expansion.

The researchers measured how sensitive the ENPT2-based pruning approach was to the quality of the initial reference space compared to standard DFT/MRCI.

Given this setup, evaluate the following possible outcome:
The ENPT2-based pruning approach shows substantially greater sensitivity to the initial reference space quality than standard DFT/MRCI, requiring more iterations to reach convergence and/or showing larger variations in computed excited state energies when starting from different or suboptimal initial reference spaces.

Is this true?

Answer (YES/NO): YES